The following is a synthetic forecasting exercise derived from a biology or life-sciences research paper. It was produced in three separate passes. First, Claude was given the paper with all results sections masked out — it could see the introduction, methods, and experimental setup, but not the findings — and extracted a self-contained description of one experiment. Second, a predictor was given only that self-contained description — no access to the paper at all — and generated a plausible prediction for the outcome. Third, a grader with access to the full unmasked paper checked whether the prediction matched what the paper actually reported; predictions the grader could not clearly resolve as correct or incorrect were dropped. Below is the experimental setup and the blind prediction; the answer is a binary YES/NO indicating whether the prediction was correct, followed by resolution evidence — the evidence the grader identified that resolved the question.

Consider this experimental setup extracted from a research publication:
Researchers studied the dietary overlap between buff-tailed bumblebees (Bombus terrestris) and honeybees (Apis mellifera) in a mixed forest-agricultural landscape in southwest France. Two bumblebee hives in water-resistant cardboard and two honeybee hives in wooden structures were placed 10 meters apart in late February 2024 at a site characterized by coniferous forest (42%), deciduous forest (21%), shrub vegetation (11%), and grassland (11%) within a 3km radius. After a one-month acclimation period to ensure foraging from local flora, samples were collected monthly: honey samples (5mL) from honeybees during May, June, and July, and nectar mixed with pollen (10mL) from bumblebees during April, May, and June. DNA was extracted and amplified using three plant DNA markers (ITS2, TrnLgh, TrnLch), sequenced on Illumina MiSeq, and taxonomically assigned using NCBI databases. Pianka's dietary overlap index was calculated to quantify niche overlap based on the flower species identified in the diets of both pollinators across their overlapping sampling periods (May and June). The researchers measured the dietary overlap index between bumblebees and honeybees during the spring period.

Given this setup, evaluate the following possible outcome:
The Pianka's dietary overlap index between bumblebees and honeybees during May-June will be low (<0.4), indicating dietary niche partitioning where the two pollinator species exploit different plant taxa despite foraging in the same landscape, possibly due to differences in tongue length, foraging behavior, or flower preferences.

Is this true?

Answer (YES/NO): YES